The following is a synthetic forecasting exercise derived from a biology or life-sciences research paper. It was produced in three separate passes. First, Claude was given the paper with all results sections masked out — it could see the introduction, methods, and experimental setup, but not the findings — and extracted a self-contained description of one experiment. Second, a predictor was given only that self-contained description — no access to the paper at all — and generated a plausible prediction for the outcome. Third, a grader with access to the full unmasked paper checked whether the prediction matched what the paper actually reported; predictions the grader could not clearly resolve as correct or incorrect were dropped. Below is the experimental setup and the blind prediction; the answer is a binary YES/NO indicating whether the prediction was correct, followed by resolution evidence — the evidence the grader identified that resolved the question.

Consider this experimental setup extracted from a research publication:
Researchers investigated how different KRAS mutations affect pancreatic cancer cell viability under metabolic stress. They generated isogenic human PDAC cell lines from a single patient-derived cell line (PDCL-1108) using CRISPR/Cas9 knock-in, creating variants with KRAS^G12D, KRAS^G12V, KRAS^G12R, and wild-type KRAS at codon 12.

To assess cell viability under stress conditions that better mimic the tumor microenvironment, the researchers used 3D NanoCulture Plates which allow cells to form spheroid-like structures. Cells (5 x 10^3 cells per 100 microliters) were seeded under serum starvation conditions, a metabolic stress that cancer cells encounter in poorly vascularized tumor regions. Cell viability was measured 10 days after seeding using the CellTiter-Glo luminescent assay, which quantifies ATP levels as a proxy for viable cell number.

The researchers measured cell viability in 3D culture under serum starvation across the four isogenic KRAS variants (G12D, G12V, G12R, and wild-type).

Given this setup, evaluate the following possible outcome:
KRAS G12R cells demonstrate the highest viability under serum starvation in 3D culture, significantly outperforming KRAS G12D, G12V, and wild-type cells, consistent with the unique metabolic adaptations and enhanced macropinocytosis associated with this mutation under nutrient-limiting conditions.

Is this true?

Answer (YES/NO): NO